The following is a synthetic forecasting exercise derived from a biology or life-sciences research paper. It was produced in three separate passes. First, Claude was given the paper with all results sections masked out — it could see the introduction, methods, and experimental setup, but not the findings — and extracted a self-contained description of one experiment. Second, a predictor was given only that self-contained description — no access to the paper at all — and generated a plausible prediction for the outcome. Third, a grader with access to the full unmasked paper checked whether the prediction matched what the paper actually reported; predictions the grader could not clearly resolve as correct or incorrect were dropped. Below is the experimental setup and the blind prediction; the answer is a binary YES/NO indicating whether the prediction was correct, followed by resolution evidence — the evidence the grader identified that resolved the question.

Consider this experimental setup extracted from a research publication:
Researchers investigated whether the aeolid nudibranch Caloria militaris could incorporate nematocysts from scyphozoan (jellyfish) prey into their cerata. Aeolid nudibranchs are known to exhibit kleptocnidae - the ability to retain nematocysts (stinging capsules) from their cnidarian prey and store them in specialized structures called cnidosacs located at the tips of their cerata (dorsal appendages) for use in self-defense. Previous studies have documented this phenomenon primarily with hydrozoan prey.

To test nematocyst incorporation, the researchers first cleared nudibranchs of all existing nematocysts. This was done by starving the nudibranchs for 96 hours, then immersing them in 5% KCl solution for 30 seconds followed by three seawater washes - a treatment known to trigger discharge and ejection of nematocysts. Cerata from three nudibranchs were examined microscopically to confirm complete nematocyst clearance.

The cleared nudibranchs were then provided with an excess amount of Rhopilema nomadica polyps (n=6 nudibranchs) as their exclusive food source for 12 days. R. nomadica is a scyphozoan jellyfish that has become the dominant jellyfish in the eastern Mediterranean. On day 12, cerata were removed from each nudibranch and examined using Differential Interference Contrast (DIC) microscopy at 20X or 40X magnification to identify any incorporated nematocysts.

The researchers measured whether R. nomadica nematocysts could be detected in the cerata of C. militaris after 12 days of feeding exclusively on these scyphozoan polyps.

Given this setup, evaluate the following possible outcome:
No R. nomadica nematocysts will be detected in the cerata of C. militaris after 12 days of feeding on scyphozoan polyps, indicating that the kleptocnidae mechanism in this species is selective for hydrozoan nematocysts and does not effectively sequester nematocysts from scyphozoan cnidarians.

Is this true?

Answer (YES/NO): NO